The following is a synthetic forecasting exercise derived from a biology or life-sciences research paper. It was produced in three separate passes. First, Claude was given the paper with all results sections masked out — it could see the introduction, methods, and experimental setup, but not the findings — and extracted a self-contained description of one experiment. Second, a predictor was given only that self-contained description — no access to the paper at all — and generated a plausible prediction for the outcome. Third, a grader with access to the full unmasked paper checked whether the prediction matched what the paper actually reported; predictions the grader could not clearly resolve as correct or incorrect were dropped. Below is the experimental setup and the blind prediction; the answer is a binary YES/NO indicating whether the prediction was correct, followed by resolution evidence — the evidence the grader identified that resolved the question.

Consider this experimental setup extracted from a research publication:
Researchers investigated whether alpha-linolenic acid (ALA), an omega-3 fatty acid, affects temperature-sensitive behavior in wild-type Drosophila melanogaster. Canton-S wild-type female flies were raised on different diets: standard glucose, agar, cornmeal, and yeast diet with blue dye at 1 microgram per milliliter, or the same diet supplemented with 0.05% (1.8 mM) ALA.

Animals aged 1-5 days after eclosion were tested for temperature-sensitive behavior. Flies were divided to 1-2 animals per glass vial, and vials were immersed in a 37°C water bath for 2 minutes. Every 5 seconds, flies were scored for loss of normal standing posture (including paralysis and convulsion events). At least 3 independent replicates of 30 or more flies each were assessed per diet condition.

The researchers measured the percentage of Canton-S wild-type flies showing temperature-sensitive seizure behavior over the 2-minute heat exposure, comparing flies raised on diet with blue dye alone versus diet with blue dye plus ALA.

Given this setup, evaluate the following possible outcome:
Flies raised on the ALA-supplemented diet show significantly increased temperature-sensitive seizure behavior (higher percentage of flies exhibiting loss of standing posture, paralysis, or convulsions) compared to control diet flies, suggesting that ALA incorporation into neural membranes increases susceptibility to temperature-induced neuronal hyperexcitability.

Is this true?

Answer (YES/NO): NO